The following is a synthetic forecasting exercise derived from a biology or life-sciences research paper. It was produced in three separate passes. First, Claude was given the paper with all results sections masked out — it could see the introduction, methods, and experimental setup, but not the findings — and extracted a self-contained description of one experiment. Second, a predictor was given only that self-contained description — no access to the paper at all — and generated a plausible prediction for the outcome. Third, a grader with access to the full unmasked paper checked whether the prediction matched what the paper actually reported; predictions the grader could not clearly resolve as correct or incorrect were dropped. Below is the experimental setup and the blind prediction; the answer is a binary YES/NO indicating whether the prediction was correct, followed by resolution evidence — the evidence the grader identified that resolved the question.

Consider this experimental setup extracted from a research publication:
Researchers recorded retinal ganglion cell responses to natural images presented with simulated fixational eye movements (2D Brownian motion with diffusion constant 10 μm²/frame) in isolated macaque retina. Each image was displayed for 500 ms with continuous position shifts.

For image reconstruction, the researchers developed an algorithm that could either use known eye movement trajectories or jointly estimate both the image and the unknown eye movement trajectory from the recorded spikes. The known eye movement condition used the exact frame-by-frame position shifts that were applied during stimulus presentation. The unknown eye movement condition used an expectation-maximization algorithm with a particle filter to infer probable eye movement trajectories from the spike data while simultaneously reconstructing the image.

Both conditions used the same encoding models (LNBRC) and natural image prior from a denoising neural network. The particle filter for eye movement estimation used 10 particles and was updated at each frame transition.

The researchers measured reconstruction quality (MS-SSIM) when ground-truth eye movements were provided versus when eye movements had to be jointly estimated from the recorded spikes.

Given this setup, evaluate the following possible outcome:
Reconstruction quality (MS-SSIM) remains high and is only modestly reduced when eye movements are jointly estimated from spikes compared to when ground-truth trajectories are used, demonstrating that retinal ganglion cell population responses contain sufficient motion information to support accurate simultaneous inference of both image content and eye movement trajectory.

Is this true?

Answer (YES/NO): YES